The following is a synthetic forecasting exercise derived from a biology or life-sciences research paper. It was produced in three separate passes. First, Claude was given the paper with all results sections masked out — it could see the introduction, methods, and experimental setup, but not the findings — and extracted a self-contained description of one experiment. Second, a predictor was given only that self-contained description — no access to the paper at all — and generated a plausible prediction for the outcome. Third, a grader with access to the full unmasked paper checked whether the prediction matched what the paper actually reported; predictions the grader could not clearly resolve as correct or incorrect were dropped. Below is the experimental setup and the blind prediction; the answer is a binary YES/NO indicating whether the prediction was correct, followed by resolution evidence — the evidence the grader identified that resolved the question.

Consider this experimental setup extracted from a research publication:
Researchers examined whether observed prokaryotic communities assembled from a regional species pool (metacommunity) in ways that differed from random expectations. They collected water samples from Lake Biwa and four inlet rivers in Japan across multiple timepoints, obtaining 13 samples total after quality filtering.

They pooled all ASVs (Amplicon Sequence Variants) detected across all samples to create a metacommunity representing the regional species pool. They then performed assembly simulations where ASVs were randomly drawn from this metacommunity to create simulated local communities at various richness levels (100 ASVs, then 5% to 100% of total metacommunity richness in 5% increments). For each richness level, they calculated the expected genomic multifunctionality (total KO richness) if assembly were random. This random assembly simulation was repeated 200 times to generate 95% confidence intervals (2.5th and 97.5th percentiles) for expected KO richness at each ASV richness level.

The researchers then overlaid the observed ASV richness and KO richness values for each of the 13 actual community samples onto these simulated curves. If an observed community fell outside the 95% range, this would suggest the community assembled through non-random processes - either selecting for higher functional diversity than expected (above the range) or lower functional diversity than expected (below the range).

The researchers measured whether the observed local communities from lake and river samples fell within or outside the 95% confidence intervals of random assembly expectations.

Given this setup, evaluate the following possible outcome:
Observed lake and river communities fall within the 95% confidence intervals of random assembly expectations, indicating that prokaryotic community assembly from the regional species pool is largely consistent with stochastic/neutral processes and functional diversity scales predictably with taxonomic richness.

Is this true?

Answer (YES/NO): NO